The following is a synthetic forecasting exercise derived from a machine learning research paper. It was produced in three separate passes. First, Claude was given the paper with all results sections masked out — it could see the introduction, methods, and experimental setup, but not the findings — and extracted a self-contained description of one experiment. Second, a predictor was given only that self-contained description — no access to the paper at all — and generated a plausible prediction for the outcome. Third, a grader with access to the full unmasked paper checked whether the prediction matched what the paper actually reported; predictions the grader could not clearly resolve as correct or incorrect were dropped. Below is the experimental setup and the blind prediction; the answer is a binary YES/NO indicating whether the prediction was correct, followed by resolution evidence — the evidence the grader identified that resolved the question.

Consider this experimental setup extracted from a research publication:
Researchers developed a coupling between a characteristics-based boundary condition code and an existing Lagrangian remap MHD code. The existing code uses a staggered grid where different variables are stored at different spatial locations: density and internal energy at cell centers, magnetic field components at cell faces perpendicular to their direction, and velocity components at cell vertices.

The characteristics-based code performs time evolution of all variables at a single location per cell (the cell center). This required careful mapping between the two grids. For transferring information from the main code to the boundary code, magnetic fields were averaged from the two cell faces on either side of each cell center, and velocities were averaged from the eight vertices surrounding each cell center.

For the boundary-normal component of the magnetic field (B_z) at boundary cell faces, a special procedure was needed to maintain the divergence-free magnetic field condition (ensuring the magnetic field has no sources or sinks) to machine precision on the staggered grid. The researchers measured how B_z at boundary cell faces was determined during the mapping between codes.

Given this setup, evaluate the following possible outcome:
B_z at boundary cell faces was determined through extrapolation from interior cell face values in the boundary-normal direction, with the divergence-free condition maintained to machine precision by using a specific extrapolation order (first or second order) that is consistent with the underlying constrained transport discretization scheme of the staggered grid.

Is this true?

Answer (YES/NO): NO